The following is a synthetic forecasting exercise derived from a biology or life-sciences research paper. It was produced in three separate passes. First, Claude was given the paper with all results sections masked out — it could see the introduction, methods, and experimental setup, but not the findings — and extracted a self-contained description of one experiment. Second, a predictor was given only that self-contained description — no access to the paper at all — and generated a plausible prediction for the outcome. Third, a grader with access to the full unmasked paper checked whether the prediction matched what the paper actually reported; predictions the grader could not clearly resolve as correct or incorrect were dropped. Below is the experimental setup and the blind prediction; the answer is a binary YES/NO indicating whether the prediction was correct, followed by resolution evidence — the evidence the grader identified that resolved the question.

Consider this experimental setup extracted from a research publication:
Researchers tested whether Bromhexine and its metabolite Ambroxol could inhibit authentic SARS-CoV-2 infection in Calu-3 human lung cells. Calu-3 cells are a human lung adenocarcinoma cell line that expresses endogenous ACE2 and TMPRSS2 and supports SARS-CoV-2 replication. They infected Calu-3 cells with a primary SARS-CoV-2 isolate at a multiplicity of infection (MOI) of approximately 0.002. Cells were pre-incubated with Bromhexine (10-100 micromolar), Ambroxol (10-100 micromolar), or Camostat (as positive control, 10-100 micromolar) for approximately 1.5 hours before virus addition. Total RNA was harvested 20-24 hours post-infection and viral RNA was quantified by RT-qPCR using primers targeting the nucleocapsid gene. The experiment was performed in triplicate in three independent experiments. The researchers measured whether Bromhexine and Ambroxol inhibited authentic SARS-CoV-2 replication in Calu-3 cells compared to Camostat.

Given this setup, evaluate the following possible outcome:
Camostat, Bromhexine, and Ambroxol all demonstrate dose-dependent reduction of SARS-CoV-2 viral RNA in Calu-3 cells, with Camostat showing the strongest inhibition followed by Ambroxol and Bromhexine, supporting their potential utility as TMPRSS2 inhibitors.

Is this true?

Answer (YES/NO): NO